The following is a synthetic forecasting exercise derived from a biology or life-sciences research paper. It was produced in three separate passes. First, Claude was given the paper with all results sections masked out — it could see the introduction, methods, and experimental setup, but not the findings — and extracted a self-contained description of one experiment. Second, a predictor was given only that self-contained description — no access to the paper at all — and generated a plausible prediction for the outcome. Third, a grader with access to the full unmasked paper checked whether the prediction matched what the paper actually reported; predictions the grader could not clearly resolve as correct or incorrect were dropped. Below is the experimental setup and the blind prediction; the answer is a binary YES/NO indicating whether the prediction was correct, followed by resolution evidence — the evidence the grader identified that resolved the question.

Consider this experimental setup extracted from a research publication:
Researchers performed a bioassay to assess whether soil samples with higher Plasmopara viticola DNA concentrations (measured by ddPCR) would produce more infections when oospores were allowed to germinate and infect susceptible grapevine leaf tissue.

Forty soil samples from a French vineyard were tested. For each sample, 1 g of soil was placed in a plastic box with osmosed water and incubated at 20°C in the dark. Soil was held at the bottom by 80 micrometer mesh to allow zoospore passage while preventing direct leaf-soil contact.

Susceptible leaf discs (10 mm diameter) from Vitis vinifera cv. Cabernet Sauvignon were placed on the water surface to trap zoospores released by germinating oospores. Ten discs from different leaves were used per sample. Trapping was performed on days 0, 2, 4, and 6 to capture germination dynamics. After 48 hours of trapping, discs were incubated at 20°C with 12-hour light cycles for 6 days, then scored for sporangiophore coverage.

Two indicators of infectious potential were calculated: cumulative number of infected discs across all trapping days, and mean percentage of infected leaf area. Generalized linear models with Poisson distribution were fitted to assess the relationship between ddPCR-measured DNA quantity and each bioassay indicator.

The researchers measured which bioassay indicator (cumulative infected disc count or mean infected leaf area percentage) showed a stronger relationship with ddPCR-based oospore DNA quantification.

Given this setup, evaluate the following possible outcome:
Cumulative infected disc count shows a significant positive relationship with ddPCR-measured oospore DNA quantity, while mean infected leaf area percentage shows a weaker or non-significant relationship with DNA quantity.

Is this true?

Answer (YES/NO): NO